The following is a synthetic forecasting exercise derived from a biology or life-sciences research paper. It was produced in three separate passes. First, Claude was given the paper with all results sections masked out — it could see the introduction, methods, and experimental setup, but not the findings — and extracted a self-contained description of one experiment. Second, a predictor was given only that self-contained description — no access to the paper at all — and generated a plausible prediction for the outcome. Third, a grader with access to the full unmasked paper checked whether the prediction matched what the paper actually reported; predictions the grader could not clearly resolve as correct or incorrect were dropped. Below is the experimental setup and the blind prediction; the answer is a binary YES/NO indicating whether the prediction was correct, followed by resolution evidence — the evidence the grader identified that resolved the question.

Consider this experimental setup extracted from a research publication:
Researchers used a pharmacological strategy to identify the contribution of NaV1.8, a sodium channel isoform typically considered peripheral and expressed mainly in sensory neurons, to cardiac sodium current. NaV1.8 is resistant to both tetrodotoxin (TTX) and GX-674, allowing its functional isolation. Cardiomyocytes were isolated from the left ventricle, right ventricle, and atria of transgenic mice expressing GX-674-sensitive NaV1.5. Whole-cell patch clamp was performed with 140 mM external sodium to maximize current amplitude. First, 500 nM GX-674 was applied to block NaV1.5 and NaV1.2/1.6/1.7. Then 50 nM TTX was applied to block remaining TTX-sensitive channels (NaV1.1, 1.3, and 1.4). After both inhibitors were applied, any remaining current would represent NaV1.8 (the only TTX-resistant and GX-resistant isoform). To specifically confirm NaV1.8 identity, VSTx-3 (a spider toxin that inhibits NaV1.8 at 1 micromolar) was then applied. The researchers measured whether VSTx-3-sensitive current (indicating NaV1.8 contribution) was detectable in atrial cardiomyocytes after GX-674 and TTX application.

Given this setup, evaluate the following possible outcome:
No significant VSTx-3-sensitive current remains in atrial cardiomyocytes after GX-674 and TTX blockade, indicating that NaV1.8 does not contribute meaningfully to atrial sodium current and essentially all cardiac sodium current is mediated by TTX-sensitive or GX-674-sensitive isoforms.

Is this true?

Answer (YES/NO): YES